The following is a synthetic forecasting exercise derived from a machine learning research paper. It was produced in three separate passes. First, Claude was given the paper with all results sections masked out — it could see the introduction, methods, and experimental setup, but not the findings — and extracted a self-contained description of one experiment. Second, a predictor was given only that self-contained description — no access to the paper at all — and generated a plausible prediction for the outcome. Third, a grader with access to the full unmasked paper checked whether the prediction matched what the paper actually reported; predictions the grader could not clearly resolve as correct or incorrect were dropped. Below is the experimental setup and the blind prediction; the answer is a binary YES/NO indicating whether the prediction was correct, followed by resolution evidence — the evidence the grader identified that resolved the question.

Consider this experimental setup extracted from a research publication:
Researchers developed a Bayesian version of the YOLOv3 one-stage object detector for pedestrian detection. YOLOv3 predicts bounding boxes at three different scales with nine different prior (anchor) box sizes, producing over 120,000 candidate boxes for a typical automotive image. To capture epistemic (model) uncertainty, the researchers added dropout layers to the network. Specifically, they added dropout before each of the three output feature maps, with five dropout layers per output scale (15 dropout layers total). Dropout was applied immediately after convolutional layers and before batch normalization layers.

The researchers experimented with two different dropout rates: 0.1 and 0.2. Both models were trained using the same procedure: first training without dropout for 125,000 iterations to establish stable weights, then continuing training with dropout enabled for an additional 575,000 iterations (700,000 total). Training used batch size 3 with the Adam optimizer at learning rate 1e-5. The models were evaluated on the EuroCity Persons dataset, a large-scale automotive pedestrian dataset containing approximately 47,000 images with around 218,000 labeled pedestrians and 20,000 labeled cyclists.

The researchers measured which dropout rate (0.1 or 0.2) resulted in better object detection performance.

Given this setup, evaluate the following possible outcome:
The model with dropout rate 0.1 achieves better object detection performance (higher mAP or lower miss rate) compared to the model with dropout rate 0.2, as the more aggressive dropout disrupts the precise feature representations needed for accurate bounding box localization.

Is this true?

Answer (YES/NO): YES